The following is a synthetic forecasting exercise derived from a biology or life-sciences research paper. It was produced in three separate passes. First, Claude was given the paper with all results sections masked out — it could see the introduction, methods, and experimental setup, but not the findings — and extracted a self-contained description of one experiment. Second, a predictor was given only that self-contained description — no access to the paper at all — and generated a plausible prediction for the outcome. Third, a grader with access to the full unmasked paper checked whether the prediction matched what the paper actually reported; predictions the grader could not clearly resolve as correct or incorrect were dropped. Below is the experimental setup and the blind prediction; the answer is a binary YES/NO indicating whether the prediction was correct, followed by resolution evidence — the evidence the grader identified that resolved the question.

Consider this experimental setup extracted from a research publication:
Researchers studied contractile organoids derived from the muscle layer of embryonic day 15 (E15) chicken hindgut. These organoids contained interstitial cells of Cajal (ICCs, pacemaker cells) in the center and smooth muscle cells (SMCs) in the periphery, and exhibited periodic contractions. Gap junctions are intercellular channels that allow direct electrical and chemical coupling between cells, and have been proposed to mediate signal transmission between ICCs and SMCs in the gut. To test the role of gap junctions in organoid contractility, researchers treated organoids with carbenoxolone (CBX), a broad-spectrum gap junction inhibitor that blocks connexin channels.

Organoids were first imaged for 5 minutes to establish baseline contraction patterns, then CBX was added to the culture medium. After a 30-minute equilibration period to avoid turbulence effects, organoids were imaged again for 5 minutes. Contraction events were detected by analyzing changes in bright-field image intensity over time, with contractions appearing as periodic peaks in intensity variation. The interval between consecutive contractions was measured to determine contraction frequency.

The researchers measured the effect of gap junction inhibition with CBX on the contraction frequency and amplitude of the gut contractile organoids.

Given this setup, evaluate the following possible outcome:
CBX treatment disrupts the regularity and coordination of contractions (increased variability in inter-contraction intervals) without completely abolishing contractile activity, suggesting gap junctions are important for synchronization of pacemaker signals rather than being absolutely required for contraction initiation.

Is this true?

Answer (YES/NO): NO